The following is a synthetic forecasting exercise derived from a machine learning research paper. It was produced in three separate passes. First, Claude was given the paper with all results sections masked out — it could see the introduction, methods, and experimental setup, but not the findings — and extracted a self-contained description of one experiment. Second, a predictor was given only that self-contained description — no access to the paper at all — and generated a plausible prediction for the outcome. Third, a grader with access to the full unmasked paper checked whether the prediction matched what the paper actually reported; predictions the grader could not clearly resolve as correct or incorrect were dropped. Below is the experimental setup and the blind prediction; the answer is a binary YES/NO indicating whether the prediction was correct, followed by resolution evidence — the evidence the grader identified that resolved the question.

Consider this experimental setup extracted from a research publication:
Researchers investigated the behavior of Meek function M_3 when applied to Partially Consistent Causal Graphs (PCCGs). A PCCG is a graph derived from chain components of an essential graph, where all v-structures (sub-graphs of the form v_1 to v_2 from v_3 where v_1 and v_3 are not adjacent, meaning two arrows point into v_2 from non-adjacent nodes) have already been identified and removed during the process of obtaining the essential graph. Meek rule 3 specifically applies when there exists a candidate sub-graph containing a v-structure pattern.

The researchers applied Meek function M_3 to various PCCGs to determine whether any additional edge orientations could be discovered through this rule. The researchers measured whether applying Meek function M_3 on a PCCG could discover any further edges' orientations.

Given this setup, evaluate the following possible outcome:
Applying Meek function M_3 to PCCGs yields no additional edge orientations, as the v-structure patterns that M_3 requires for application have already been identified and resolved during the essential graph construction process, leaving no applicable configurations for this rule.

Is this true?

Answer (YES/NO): YES